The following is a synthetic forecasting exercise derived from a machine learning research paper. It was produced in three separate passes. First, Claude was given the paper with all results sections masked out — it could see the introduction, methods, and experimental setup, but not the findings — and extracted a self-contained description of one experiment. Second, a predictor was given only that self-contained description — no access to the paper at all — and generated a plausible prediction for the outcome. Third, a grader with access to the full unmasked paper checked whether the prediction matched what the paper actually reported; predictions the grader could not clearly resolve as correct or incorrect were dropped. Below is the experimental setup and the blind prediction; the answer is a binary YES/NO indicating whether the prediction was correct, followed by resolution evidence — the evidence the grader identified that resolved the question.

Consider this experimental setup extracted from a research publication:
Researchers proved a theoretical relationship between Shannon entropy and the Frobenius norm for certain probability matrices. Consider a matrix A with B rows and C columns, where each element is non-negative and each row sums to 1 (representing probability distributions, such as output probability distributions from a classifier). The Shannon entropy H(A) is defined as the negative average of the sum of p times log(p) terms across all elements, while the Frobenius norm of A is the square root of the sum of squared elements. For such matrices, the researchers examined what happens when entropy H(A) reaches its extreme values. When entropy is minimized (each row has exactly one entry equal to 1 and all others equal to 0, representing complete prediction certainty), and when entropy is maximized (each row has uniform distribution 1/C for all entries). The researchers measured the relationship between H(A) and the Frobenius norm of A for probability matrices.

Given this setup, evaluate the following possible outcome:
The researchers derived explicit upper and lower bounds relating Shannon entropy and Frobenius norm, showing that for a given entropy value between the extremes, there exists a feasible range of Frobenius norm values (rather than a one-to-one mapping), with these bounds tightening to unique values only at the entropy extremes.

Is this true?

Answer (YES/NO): NO